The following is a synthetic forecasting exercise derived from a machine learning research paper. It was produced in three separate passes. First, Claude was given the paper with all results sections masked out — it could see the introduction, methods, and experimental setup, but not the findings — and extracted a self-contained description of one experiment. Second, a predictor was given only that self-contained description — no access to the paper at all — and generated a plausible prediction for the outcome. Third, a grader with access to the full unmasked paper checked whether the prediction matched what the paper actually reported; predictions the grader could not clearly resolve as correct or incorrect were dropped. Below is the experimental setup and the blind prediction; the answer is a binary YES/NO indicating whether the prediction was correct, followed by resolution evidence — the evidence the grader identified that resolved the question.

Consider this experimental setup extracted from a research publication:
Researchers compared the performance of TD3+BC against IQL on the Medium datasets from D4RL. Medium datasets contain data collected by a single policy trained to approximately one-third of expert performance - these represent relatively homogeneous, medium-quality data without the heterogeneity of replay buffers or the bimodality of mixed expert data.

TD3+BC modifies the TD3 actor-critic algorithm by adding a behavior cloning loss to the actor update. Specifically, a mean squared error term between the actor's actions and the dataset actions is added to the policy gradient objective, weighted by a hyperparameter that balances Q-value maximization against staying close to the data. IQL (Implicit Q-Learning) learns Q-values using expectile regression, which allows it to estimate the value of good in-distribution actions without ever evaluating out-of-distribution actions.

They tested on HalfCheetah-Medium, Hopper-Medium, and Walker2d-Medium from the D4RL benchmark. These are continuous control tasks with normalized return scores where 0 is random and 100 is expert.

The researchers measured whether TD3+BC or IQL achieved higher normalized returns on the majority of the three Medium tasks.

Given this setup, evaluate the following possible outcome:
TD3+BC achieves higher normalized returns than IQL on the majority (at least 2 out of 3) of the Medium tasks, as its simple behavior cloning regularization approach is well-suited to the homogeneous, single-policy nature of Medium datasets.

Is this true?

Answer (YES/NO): YES